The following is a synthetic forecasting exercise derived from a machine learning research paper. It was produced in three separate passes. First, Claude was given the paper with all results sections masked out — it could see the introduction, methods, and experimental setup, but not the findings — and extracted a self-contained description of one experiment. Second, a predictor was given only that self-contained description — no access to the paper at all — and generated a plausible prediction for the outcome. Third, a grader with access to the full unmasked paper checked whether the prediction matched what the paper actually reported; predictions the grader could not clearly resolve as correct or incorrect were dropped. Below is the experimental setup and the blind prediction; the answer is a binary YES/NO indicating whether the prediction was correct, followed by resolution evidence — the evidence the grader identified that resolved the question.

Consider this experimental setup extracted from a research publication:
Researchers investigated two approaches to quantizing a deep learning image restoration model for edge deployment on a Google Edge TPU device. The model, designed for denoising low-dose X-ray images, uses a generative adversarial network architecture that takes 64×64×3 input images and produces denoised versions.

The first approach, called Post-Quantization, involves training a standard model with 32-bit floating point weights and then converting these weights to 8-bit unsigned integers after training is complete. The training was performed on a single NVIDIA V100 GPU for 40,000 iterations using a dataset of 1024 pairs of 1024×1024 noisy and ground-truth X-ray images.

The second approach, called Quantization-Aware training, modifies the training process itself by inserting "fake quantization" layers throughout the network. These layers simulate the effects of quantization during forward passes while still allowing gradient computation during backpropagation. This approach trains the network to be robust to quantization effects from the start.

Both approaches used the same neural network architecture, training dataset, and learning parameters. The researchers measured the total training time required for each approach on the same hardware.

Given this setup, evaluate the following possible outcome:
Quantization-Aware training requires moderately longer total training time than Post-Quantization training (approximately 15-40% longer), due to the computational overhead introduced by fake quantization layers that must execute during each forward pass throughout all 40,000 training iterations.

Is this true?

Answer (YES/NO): NO